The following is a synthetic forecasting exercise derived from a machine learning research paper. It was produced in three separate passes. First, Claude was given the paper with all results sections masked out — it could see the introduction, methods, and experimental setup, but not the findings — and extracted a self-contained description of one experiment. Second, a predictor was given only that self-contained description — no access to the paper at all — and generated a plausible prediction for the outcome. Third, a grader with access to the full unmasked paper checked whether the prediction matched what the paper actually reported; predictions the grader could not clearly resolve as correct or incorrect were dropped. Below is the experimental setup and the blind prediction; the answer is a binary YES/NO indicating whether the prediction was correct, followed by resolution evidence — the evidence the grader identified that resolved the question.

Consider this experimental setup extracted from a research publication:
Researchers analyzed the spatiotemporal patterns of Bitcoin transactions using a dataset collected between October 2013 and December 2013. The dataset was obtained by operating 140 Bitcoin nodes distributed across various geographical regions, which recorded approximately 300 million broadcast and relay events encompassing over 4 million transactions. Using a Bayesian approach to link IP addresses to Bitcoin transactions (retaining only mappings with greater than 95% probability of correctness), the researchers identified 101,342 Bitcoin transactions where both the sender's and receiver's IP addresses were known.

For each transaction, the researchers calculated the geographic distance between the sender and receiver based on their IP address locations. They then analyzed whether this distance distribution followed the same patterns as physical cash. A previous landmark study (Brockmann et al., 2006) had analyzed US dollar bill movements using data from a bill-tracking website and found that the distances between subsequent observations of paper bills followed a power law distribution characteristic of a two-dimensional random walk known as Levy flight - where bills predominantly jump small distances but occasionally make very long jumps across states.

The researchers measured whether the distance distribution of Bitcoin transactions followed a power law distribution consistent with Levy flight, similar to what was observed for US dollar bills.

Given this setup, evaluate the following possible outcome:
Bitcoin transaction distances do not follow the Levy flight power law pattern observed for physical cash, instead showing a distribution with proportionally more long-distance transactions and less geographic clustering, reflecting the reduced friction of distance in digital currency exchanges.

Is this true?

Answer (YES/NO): YES